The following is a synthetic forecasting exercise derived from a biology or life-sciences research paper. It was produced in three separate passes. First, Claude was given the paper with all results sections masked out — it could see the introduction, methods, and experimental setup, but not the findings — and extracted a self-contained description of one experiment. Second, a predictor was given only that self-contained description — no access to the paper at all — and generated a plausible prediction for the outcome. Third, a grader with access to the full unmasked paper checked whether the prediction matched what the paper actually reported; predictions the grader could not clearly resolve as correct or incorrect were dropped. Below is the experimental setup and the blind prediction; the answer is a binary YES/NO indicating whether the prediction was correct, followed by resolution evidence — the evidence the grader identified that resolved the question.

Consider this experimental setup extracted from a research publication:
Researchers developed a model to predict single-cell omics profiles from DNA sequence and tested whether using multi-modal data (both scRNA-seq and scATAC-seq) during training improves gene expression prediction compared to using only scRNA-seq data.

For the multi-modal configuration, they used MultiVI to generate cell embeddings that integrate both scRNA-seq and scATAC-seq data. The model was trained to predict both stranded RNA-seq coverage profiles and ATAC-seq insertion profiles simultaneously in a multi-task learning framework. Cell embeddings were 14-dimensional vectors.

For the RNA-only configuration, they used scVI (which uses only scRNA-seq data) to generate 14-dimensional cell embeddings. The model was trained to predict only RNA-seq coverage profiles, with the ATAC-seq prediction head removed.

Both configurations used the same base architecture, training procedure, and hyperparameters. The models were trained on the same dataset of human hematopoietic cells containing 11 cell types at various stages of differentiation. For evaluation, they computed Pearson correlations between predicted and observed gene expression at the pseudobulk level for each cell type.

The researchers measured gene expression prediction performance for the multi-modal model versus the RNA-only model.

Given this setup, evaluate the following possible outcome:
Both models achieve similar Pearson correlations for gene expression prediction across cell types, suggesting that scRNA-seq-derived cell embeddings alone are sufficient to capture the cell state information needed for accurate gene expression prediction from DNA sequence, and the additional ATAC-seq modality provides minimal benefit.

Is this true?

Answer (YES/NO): NO